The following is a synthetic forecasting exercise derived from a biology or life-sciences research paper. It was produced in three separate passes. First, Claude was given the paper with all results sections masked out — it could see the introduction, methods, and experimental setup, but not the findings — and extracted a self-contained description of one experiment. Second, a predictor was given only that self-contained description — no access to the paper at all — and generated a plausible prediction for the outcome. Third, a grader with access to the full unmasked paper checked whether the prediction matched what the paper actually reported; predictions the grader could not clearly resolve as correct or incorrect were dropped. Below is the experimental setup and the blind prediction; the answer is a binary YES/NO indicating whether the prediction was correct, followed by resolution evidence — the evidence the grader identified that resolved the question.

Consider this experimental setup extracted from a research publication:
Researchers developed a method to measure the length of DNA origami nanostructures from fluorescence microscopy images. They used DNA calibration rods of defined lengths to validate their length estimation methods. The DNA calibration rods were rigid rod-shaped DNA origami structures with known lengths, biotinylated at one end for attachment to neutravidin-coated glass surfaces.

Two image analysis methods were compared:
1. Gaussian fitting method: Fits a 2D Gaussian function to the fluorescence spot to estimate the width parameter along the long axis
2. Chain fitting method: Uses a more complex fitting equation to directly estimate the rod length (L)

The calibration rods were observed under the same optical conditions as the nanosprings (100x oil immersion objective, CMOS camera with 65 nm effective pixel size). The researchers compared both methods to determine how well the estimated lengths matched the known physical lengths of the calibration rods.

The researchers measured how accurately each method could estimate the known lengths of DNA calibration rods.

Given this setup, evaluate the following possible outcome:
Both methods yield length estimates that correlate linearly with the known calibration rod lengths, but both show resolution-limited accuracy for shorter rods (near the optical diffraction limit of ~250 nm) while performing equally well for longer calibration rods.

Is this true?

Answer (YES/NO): NO